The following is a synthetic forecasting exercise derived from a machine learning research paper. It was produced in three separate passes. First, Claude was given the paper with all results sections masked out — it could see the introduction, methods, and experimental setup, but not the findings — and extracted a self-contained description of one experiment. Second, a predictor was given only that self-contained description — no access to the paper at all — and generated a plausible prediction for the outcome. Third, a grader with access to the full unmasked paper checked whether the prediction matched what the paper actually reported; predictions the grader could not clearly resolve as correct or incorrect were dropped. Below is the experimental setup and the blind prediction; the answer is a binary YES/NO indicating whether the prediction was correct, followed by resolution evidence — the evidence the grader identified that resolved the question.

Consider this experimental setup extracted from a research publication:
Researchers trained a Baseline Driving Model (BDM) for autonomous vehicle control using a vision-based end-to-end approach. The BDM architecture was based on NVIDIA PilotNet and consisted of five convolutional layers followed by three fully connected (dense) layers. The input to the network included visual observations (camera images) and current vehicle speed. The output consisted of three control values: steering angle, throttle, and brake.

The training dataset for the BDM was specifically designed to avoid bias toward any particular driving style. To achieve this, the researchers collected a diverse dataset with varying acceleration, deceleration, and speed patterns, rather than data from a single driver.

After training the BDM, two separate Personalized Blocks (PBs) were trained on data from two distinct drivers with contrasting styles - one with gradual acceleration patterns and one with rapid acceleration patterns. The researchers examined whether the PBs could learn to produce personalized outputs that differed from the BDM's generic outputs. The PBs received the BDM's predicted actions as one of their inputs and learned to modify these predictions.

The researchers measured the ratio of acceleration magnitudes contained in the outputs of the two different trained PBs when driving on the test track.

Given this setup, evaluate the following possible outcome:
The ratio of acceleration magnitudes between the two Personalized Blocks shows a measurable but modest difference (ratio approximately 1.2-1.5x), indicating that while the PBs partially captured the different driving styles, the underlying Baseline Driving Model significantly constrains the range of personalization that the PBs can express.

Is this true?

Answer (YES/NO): NO